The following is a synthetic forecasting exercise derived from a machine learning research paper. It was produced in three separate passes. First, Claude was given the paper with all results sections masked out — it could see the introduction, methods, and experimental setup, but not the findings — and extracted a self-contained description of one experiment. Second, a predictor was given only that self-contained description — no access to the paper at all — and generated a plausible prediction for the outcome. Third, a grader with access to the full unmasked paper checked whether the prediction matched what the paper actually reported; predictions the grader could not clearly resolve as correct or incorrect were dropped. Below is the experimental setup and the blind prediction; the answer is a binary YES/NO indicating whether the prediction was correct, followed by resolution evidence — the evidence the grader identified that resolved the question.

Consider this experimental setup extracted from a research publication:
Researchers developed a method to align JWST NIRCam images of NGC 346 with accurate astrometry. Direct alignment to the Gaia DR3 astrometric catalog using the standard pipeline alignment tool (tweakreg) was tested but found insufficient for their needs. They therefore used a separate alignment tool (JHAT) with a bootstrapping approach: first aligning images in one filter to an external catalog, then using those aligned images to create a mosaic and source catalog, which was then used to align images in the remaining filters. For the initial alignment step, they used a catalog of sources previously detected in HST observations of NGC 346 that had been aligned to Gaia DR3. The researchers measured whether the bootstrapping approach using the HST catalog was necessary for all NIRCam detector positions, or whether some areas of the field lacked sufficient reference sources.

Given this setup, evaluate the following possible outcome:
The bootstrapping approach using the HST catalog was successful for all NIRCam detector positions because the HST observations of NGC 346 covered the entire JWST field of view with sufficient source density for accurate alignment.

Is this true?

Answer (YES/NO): NO